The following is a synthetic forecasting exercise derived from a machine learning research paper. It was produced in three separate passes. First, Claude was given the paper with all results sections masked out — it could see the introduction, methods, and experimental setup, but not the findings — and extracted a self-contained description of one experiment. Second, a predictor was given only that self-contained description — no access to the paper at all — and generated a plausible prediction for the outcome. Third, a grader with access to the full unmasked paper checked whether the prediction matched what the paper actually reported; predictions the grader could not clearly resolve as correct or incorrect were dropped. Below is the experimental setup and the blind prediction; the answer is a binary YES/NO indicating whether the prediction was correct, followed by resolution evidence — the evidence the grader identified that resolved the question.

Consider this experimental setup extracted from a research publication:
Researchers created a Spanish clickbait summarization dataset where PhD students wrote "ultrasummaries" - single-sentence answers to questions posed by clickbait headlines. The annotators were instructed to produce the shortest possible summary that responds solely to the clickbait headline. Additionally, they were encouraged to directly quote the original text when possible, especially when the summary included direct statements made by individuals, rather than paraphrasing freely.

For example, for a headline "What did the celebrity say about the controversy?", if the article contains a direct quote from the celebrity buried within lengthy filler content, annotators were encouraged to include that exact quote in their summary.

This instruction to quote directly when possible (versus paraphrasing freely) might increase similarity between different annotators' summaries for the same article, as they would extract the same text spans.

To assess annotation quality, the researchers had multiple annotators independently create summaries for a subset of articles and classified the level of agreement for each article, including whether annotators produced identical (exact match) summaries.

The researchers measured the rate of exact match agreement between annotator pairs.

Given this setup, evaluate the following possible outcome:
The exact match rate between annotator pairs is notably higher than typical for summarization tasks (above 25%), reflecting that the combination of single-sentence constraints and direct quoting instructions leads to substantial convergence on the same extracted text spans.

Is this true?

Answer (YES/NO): YES